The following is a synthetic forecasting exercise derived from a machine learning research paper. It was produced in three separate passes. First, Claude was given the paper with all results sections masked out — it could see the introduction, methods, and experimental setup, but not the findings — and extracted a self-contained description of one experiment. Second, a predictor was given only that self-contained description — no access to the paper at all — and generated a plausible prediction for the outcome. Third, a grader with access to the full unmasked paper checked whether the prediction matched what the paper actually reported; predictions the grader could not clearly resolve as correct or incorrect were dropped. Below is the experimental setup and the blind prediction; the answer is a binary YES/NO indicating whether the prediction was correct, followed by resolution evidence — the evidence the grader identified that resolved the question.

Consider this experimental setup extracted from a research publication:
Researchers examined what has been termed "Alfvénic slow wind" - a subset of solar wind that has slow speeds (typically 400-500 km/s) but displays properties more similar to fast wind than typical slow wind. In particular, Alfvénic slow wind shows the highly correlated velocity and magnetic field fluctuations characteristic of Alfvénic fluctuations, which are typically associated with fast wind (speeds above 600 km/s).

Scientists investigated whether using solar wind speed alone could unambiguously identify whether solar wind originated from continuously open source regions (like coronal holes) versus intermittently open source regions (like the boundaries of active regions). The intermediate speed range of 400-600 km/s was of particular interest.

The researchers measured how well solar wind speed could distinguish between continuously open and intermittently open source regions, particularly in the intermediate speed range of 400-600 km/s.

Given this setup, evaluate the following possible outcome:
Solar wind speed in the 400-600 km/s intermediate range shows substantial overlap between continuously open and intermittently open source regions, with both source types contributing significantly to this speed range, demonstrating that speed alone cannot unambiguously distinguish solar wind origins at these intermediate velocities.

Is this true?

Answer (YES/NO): YES